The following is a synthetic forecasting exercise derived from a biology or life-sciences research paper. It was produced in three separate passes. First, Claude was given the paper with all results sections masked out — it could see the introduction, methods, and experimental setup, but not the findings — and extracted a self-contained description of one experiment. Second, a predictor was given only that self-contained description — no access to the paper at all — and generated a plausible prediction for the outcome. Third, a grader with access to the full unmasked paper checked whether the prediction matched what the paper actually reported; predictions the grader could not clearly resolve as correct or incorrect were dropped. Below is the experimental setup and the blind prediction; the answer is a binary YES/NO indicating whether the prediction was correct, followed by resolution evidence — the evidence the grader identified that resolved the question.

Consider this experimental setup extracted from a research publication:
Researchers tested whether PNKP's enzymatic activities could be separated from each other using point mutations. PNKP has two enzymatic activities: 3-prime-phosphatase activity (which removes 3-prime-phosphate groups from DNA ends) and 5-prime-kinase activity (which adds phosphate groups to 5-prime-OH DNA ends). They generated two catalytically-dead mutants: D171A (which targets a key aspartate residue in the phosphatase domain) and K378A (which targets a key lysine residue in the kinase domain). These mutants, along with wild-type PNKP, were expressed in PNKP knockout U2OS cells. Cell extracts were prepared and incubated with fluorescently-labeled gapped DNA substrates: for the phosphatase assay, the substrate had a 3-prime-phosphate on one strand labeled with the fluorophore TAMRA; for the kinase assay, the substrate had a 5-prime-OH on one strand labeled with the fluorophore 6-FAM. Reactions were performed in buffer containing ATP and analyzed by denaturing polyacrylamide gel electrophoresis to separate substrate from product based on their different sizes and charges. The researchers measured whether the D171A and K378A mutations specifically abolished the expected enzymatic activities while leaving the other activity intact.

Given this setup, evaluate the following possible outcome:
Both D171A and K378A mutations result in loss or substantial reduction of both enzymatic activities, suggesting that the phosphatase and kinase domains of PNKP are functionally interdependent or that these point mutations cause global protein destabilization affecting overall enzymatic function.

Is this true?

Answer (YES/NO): NO